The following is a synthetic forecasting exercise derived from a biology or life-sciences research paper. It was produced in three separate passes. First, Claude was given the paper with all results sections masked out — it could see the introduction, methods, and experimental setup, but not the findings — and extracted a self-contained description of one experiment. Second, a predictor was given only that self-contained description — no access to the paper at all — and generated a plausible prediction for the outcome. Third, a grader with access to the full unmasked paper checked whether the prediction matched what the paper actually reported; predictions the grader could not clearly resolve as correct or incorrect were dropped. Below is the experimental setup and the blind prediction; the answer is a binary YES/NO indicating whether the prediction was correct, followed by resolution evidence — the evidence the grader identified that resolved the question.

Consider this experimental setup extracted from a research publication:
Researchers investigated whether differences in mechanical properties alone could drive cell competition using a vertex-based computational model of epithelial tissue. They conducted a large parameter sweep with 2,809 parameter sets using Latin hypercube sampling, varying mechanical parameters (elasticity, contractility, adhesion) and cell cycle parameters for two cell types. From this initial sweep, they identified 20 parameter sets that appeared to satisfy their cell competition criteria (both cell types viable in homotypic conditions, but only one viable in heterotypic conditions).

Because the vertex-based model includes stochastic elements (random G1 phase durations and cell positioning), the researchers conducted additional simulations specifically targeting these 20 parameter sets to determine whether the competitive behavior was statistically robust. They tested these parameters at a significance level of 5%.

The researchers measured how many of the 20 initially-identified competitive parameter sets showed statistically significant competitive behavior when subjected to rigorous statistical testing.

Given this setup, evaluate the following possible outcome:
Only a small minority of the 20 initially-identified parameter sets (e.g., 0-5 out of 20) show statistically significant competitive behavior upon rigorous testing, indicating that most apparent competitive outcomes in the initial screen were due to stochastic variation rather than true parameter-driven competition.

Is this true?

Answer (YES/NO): NO